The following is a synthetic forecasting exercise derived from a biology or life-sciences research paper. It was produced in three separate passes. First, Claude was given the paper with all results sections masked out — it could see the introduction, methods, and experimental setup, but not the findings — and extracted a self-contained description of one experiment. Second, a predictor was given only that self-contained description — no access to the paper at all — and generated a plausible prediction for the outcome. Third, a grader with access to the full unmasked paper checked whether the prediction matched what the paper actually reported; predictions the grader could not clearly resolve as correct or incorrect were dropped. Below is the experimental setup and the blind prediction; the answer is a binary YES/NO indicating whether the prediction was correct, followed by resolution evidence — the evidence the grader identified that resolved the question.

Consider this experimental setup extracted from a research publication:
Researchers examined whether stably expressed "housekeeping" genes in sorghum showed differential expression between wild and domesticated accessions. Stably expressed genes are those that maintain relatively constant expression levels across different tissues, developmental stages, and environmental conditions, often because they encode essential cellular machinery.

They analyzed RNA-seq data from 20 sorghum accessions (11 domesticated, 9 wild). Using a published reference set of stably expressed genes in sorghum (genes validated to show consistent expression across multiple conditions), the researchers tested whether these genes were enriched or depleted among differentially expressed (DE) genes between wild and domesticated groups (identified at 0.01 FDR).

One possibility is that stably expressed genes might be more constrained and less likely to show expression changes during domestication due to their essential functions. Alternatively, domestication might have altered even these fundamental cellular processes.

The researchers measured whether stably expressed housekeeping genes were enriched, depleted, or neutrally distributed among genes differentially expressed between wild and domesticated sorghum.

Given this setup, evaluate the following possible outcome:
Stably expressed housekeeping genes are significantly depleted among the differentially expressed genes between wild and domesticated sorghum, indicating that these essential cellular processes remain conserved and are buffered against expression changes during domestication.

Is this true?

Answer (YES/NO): YES